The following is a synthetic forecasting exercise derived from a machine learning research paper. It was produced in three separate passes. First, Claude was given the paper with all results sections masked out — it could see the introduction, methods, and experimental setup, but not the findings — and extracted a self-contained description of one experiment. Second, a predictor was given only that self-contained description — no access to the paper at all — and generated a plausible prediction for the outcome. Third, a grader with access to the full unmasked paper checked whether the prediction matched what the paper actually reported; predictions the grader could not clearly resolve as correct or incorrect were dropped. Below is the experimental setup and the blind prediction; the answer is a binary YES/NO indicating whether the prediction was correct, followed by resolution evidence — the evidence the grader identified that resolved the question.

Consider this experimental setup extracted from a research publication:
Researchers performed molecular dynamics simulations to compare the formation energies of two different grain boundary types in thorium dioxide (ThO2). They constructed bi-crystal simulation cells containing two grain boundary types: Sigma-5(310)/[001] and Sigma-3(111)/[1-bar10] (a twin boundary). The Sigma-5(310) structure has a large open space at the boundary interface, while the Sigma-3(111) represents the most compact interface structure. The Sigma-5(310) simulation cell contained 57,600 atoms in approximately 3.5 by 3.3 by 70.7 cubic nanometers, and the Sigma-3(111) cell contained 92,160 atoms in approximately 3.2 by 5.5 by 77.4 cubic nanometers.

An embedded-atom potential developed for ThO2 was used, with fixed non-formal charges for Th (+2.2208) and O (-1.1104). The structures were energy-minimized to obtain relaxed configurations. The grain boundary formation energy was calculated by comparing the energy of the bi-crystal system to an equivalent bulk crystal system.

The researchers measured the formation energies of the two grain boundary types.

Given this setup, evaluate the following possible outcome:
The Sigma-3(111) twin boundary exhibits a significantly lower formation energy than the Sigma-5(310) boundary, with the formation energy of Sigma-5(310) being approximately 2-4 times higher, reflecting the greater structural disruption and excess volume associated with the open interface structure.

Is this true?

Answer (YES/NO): YES